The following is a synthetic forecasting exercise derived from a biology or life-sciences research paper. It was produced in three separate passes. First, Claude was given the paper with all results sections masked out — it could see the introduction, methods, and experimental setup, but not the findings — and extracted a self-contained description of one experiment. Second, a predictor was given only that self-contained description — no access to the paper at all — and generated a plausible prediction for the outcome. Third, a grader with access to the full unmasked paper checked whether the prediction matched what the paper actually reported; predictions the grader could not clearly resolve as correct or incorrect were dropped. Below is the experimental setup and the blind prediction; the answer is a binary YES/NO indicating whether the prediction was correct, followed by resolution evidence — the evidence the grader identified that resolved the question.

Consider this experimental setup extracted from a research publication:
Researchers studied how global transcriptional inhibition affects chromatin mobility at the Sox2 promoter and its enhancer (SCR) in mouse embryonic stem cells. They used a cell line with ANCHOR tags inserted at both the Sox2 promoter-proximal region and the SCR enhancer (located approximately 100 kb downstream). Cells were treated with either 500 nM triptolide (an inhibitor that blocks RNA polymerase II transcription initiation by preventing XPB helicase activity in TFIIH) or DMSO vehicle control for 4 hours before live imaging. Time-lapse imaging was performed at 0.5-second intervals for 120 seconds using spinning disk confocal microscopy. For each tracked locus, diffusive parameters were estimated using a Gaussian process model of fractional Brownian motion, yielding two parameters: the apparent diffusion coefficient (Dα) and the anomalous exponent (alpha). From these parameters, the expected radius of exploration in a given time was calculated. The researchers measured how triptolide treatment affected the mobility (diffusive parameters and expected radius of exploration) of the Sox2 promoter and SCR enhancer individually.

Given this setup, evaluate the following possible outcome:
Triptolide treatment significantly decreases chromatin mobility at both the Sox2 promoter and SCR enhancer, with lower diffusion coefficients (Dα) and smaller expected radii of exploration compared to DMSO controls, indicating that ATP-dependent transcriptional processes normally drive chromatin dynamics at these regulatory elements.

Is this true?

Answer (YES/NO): NO